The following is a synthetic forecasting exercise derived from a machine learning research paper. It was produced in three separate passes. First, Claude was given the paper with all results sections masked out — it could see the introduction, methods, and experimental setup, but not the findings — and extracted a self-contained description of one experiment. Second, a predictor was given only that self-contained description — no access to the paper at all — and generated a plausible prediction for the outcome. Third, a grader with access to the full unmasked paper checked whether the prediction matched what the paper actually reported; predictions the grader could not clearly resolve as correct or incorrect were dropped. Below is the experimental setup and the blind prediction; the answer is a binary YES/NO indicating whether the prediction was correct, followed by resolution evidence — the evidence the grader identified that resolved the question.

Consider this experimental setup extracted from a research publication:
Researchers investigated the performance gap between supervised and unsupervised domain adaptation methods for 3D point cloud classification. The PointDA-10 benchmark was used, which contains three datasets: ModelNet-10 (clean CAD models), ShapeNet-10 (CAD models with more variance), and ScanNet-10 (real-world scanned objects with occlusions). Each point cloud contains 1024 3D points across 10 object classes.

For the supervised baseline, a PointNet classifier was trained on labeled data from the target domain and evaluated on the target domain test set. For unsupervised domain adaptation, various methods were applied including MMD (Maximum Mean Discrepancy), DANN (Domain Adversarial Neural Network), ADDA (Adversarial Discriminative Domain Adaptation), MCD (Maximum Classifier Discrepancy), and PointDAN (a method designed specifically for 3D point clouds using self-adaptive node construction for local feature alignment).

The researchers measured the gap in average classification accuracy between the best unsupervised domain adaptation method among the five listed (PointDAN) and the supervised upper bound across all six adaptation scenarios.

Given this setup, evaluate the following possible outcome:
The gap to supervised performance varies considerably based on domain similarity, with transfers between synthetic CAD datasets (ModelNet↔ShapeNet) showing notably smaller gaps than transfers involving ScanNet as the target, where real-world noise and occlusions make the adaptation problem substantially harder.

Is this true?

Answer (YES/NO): NO